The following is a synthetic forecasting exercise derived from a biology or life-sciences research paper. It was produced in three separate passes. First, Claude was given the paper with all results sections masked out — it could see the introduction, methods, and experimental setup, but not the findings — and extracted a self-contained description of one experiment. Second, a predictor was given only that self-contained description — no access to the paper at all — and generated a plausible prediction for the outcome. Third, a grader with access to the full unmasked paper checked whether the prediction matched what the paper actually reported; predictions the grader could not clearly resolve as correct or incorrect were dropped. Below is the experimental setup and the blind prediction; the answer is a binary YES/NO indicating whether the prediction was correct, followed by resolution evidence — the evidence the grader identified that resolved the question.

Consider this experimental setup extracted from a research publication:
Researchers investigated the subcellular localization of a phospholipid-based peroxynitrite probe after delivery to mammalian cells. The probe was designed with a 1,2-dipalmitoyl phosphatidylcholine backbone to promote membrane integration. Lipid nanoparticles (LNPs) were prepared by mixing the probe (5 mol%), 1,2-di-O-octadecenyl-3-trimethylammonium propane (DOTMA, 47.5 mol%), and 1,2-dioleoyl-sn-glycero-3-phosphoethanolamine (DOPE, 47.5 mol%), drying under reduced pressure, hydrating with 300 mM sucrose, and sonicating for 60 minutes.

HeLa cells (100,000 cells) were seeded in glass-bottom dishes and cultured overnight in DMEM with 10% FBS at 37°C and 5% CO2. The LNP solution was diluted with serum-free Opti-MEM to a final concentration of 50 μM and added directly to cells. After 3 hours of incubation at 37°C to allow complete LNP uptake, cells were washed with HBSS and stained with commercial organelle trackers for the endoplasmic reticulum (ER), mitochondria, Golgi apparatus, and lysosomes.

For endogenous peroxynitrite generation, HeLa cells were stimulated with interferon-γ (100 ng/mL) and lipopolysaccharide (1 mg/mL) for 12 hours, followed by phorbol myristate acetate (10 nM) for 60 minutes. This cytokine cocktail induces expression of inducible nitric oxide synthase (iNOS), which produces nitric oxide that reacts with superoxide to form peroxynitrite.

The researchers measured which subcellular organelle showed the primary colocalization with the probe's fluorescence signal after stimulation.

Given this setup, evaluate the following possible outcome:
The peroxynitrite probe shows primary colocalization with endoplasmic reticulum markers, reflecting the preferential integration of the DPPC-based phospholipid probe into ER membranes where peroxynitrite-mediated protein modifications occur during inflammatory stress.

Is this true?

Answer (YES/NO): YES